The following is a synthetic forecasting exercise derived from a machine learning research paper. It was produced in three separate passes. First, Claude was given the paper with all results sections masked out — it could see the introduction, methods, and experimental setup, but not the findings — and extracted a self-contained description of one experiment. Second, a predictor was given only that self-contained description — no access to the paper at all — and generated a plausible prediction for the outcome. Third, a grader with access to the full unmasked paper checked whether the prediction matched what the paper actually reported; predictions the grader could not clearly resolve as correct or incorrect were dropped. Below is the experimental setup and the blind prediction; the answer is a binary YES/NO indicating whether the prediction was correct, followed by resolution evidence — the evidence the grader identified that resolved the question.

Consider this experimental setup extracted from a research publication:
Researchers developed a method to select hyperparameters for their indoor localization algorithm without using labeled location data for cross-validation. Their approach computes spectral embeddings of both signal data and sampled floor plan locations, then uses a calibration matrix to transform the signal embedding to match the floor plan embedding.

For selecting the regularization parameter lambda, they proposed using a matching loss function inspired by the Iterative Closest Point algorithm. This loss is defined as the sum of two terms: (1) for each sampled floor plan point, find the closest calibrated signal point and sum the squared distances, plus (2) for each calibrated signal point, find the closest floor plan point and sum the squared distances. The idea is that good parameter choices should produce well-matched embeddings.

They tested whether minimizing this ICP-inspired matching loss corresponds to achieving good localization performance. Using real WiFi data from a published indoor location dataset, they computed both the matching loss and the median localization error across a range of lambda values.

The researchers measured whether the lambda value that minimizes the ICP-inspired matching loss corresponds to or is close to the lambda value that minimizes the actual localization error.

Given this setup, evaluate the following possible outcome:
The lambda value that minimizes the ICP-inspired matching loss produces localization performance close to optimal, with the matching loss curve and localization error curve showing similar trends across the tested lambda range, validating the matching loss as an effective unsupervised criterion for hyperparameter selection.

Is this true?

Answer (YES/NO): YES